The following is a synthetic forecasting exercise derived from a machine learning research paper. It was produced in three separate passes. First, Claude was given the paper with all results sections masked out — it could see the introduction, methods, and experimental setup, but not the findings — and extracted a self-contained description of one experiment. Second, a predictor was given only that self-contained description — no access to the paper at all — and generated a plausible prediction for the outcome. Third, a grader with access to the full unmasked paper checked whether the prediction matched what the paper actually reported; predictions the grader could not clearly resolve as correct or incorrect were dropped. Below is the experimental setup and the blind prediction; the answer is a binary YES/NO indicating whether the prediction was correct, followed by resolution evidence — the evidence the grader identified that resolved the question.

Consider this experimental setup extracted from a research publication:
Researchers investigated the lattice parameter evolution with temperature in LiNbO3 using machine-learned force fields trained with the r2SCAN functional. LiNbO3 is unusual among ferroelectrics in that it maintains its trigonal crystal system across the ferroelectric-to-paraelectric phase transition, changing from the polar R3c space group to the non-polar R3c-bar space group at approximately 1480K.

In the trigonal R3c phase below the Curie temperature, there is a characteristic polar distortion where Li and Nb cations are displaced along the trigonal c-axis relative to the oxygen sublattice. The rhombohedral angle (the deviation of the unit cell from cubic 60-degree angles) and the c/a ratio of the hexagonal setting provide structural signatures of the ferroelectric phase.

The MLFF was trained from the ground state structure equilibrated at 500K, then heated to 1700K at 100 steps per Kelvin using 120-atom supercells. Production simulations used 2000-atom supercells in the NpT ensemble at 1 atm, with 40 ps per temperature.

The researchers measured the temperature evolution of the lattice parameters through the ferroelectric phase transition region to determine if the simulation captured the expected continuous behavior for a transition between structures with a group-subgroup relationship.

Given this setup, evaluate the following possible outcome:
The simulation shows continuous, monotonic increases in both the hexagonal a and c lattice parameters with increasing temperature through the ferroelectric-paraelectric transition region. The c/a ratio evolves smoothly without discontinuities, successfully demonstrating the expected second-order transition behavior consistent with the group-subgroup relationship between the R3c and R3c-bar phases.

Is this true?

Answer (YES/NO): NO